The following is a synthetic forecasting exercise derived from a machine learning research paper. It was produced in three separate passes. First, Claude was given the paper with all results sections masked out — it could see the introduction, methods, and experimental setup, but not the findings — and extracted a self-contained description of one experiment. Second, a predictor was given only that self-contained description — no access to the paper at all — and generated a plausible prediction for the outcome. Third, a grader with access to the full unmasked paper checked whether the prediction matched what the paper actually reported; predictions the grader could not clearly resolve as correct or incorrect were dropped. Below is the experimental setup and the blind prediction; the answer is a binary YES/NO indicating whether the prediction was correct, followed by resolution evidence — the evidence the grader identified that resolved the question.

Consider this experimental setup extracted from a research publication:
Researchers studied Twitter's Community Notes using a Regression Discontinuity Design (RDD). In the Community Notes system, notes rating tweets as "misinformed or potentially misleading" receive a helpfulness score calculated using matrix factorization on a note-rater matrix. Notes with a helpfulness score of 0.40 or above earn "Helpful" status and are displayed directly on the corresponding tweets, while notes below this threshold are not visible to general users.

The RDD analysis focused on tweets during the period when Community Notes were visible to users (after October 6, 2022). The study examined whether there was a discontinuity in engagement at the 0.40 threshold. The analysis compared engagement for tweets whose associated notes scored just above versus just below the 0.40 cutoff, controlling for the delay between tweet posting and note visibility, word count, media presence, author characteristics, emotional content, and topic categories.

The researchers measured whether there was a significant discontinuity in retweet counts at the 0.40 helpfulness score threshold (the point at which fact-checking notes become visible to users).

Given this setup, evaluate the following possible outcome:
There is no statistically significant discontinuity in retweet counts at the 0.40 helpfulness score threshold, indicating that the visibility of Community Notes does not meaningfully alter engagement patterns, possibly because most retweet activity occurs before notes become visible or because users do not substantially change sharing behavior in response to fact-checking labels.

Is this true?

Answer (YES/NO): YES